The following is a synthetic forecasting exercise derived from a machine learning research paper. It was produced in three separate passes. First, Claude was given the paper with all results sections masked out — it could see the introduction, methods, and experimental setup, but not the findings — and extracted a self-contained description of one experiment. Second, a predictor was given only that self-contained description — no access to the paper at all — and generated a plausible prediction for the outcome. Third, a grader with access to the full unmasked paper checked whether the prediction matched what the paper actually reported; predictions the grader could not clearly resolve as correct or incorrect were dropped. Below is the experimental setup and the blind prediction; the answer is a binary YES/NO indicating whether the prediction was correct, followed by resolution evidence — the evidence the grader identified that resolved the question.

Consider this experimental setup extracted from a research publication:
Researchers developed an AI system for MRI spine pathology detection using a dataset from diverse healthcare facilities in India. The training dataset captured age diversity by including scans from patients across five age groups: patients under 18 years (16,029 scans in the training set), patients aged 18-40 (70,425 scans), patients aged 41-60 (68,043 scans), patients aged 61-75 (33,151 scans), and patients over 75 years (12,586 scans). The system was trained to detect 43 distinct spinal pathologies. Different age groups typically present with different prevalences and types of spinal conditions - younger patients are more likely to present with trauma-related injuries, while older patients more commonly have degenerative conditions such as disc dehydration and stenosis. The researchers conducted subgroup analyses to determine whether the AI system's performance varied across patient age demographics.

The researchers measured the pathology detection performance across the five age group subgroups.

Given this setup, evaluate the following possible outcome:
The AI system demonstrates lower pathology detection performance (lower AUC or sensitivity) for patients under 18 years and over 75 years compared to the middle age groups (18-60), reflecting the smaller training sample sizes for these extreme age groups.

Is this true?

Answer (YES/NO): YES